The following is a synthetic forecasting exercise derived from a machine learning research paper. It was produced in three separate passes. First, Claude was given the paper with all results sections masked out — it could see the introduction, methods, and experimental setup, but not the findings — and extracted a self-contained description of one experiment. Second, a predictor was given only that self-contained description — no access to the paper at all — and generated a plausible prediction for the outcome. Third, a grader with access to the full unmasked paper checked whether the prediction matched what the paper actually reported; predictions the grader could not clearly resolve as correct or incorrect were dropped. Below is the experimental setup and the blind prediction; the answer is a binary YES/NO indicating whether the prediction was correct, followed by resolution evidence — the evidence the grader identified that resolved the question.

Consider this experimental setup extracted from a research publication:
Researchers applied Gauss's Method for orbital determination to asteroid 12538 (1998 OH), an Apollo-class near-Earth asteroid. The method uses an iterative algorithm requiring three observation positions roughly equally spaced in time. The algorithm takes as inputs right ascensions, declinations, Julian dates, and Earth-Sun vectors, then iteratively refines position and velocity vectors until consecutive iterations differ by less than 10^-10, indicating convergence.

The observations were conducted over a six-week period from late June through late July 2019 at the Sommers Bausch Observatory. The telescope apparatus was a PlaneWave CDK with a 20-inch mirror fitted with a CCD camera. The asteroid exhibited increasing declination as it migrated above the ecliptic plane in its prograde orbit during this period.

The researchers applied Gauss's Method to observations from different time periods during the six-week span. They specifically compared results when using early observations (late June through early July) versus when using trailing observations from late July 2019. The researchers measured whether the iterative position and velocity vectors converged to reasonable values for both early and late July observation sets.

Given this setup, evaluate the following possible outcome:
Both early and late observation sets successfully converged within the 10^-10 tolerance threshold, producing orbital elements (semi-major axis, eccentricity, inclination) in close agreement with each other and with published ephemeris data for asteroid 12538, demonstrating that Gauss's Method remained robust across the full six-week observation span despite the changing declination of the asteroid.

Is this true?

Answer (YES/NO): NO